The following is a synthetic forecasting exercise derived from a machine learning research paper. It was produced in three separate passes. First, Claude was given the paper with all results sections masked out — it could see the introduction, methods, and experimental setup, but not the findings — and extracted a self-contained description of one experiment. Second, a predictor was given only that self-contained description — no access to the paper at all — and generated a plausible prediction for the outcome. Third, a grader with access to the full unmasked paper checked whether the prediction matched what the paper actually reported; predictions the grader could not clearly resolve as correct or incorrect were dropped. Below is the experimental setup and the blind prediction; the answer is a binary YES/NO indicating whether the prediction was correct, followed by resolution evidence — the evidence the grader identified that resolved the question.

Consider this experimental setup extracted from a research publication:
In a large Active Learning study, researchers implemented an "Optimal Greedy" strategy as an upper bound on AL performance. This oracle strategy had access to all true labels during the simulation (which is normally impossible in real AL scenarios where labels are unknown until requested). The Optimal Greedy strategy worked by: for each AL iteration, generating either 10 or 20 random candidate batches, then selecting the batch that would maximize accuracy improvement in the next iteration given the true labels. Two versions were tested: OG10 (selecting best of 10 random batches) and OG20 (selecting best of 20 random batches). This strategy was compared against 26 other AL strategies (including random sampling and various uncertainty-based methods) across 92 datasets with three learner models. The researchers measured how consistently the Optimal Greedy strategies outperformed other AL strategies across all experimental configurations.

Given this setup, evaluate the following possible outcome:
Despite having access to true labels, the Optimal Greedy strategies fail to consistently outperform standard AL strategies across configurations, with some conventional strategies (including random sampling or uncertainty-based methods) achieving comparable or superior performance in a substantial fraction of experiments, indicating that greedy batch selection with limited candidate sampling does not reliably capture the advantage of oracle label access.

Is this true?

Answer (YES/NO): YES